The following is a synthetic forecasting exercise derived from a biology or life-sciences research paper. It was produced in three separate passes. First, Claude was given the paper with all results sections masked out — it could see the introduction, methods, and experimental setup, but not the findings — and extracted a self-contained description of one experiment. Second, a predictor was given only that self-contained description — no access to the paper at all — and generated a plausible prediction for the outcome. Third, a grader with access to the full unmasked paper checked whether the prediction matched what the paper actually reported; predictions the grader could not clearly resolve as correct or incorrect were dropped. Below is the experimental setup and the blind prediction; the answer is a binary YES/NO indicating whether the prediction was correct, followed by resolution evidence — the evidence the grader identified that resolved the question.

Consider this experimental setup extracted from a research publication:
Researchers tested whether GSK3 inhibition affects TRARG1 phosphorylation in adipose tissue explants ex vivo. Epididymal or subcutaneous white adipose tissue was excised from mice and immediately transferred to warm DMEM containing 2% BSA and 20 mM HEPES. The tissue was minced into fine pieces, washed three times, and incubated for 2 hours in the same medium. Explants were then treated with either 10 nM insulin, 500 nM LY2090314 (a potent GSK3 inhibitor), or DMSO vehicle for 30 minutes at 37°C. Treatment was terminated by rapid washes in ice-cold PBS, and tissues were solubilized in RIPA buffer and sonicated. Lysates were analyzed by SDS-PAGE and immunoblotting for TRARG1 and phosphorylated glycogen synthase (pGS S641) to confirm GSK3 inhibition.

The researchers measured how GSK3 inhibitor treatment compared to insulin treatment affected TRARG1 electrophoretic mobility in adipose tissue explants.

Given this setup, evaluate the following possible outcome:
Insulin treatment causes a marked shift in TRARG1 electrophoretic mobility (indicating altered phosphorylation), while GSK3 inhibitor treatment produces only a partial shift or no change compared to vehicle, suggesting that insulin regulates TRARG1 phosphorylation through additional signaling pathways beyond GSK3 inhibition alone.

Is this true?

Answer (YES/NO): NO